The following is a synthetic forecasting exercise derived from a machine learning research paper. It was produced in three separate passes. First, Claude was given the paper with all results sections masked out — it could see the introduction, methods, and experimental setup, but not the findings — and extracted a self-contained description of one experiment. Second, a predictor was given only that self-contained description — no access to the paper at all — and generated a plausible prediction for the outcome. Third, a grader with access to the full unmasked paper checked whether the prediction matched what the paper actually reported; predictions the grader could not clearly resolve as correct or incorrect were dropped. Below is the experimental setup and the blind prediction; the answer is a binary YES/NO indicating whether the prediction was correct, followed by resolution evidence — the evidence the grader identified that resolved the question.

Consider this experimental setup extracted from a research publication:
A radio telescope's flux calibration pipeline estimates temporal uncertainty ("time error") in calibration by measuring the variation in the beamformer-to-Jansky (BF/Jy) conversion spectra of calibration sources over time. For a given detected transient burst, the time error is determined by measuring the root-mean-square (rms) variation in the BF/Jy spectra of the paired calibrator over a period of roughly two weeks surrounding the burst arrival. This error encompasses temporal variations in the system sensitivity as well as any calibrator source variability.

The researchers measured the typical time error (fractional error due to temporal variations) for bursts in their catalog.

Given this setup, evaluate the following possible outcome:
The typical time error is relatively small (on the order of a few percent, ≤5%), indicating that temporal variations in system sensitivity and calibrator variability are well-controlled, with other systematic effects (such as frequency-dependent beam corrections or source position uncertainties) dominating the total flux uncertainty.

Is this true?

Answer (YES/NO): NO